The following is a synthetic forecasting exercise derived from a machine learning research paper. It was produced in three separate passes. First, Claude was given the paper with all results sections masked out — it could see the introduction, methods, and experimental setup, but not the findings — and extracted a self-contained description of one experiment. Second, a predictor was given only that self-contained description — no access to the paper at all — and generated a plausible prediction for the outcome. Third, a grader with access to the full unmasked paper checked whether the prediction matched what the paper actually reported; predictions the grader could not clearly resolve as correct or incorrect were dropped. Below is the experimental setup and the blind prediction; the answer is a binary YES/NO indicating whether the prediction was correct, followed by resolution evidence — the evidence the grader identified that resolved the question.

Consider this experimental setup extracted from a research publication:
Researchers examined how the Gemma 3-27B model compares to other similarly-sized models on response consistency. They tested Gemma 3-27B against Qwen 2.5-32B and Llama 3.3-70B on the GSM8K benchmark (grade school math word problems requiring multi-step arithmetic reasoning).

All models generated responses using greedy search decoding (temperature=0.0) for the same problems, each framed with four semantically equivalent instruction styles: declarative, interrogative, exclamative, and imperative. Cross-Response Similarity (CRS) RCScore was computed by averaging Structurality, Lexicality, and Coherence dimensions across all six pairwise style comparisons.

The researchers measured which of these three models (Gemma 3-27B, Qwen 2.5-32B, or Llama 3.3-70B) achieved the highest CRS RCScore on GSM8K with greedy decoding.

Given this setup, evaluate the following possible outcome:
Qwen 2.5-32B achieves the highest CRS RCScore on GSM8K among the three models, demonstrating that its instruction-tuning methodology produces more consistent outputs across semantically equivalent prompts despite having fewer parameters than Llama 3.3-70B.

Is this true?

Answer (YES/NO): NO